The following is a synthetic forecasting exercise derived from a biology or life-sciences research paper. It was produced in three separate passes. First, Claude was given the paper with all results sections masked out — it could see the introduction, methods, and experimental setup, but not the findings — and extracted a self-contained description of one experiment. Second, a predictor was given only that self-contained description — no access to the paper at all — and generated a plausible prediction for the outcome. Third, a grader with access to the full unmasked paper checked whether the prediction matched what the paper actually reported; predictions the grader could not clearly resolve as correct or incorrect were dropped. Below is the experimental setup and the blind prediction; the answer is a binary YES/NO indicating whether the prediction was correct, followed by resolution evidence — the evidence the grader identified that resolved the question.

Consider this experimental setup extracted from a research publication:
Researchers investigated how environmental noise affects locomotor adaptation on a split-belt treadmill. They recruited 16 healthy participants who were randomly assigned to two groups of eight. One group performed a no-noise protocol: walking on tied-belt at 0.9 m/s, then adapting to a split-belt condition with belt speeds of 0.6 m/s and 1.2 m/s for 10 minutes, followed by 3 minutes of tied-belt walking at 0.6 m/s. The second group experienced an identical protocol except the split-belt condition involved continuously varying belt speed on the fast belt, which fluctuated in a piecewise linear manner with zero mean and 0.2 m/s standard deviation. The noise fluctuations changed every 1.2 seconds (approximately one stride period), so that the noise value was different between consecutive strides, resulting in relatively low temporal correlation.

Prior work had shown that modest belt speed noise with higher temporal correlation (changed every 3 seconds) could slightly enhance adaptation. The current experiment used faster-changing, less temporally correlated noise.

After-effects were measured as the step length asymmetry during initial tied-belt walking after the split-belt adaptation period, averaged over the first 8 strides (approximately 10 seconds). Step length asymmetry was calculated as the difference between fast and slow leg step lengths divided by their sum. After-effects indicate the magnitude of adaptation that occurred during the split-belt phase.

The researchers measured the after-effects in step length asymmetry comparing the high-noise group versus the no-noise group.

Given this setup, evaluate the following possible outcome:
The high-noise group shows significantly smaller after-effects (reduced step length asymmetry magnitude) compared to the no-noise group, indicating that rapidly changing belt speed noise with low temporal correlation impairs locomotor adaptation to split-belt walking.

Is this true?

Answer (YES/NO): YES